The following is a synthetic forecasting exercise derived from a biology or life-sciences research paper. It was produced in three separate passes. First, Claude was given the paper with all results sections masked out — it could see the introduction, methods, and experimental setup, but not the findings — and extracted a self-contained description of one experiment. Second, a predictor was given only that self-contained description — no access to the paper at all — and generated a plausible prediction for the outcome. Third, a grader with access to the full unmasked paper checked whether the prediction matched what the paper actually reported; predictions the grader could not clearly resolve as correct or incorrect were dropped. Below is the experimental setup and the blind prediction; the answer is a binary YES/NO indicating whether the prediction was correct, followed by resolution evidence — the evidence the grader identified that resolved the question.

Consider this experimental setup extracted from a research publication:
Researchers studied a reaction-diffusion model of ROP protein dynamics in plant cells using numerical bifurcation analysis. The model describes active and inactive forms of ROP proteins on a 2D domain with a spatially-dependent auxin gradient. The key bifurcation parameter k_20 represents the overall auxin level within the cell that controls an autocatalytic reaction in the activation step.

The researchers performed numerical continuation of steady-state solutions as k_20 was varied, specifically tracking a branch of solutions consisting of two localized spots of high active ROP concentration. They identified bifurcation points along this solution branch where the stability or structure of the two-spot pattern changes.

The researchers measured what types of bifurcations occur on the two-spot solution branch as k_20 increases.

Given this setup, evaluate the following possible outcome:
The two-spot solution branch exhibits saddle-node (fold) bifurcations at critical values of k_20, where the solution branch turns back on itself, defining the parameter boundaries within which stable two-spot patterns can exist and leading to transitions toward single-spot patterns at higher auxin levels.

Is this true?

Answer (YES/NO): NO